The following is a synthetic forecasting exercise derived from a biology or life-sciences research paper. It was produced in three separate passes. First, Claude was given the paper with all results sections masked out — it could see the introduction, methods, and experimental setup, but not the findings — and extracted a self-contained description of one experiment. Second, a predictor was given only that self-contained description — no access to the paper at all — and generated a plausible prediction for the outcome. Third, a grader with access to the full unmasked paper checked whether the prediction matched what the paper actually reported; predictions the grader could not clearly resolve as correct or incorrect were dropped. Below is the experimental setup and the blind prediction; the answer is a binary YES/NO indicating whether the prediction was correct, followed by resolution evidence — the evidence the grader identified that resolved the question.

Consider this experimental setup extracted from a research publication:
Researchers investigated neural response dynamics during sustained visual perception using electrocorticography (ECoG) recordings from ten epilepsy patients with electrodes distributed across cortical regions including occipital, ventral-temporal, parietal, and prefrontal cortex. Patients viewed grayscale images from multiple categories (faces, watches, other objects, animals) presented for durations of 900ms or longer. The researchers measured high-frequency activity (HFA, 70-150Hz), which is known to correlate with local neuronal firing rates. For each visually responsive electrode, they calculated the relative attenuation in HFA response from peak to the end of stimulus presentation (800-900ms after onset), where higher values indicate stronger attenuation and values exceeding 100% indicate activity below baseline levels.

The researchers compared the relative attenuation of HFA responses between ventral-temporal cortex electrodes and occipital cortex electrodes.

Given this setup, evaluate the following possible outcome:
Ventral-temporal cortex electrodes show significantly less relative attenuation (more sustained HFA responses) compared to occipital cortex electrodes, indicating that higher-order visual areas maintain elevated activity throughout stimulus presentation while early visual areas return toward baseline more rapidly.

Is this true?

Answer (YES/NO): NO